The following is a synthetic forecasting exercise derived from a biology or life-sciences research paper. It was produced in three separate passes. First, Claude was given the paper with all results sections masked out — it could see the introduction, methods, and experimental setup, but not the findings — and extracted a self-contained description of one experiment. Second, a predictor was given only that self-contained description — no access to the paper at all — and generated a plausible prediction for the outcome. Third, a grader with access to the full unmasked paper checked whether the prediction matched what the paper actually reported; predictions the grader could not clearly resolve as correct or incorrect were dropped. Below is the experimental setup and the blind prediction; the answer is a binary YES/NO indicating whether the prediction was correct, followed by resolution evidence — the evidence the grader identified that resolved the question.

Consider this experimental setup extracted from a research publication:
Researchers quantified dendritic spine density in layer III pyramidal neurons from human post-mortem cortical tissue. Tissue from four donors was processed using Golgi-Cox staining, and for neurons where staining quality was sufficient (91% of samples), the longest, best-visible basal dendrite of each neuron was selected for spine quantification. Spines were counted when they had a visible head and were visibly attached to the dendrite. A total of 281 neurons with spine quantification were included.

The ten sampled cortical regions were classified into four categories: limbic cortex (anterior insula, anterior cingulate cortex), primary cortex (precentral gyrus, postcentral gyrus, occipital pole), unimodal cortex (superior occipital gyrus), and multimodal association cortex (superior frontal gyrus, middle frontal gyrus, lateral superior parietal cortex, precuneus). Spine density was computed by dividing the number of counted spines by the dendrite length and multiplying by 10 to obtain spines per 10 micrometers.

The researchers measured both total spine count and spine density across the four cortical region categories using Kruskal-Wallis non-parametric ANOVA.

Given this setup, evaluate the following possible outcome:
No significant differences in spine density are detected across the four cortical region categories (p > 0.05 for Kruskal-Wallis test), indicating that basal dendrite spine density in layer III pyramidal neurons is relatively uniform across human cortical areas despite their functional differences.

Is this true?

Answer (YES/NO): NO